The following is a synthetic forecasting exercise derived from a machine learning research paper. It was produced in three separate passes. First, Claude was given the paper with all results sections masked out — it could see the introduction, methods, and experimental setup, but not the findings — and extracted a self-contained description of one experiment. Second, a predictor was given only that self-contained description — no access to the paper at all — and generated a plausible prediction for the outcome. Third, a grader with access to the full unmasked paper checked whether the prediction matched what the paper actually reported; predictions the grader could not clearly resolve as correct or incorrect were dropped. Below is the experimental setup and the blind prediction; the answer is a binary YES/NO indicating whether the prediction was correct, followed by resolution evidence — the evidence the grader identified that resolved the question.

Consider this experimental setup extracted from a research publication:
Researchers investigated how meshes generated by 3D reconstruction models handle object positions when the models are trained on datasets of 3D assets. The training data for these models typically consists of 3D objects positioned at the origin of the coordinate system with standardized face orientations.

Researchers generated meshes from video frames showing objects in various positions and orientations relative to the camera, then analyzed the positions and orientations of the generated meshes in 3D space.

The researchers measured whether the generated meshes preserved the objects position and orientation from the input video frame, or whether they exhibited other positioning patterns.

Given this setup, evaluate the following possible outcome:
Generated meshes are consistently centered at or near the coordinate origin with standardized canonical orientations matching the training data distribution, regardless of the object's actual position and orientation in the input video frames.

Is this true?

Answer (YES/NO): NO